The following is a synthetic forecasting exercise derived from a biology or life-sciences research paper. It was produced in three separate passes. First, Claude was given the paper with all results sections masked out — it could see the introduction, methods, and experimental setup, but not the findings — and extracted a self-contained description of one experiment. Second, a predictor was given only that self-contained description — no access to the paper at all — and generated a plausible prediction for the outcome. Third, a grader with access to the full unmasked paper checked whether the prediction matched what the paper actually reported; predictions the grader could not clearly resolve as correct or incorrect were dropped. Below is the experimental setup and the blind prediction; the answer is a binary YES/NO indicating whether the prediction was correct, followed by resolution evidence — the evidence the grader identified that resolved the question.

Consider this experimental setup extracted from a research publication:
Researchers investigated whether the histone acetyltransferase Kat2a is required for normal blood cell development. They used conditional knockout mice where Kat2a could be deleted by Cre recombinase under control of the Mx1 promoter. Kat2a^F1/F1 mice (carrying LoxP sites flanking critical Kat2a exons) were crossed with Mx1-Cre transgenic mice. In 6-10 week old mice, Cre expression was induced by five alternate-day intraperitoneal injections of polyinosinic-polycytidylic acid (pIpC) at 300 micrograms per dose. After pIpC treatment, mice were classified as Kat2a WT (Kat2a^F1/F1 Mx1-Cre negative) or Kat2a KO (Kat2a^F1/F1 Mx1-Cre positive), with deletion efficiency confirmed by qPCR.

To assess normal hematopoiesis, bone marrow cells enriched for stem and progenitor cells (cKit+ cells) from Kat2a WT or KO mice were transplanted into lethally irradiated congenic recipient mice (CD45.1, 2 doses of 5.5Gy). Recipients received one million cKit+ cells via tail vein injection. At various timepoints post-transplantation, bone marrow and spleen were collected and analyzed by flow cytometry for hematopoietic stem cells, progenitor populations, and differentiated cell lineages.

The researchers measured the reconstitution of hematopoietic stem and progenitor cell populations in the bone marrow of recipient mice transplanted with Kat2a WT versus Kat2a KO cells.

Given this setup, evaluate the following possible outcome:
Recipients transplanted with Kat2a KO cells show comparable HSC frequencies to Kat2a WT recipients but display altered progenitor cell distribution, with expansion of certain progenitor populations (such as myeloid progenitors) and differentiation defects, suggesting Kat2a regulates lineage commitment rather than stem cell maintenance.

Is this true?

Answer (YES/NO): NO